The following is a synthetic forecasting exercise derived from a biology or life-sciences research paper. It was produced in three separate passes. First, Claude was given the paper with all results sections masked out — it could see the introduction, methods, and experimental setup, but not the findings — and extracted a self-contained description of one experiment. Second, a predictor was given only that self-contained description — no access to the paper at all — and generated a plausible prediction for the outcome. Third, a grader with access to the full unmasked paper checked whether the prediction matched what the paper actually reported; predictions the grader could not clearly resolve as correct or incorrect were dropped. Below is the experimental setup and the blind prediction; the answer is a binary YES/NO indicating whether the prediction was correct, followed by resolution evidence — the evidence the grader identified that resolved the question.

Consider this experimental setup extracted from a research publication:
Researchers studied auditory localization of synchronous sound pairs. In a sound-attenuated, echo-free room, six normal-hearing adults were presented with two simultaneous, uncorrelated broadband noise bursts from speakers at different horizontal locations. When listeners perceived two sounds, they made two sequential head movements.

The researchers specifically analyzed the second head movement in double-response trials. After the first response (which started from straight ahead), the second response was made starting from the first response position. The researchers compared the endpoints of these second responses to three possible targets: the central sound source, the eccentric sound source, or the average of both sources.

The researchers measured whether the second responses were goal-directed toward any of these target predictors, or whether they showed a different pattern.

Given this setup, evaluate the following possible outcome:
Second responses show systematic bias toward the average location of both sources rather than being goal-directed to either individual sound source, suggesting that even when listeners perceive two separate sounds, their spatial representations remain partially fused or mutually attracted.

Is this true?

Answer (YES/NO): NO